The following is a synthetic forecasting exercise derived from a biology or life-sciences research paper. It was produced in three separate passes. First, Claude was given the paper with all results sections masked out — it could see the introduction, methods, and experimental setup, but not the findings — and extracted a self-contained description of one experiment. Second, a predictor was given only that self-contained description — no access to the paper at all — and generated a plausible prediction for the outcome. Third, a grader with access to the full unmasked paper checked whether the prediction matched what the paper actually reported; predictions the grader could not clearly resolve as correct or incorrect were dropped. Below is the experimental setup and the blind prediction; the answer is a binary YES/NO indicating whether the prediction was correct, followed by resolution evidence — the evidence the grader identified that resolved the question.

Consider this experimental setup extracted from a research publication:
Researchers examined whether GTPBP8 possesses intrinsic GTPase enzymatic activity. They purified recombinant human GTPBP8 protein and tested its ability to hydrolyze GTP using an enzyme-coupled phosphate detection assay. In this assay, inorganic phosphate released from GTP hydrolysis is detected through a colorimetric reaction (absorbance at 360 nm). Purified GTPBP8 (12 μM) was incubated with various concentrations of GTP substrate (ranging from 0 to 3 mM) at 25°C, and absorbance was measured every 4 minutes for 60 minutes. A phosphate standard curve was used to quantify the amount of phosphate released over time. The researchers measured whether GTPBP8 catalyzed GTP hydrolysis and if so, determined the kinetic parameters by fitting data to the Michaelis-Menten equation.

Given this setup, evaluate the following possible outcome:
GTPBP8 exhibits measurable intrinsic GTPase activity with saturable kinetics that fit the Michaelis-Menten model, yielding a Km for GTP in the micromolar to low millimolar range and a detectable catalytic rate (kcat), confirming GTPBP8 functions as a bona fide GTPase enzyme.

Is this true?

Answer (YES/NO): YES